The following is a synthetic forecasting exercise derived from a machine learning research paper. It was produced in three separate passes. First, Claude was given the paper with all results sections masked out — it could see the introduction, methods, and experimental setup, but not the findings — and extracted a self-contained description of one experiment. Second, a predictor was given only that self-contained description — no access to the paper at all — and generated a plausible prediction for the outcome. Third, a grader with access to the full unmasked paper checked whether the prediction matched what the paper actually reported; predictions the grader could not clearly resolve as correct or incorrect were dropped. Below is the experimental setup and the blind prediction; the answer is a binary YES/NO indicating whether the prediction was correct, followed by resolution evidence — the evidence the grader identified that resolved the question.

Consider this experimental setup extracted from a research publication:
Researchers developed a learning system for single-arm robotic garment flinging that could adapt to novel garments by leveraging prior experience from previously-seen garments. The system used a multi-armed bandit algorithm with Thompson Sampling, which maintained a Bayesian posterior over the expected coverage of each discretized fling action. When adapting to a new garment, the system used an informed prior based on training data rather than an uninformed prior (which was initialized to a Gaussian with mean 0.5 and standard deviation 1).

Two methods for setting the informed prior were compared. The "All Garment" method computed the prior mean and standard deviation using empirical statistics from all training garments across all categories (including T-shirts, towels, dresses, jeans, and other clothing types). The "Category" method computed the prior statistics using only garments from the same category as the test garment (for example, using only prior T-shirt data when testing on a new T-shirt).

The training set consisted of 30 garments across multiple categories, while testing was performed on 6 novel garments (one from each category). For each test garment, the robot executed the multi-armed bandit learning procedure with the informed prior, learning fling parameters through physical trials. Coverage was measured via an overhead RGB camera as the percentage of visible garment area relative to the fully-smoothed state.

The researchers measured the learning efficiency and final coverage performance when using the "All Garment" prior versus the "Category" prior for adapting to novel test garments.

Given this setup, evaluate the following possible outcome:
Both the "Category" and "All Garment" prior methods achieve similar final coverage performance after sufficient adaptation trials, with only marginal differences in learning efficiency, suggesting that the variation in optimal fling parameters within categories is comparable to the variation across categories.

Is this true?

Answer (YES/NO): NO